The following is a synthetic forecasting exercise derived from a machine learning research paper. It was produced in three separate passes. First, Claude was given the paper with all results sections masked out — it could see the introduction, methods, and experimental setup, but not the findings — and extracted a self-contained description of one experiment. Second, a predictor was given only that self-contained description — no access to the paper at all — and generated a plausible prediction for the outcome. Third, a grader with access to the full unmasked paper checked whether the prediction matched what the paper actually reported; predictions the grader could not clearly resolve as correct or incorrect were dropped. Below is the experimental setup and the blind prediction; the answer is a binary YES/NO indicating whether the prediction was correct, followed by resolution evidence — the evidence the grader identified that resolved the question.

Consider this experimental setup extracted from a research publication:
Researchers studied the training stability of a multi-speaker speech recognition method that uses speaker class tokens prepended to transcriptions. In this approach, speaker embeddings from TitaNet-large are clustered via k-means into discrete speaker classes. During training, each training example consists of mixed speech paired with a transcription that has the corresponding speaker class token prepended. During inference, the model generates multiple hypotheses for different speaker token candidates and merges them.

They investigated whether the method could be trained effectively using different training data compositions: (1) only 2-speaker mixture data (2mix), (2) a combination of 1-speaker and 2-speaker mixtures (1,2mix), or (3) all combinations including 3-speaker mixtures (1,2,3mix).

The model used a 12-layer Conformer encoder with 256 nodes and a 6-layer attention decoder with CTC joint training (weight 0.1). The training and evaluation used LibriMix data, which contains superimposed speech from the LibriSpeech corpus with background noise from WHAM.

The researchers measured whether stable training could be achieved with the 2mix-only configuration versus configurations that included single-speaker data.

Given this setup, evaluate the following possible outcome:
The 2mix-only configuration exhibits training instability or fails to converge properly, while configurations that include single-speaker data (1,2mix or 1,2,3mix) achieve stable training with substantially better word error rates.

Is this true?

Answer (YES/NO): YES